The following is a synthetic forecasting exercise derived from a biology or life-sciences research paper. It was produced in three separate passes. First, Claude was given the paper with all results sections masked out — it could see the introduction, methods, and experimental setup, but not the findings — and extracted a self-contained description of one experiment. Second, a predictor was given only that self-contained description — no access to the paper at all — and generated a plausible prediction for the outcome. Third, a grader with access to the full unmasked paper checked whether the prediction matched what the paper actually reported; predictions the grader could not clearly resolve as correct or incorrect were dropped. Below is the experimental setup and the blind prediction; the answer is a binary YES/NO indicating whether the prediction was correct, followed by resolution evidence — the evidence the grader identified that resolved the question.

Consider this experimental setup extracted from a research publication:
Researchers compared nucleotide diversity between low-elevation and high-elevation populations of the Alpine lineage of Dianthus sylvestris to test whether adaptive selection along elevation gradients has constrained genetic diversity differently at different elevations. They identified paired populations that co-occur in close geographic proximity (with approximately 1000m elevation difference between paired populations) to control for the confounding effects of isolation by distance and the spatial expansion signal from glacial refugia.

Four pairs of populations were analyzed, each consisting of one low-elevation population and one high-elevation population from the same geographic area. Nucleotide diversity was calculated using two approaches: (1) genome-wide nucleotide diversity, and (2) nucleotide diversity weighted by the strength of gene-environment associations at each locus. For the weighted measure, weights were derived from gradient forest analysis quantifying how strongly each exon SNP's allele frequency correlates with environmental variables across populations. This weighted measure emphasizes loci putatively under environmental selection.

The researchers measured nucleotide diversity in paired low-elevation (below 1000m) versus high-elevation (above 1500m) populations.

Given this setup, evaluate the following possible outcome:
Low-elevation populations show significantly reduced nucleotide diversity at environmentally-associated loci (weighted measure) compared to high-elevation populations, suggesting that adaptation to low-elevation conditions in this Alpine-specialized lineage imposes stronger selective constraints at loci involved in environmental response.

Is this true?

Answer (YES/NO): YES